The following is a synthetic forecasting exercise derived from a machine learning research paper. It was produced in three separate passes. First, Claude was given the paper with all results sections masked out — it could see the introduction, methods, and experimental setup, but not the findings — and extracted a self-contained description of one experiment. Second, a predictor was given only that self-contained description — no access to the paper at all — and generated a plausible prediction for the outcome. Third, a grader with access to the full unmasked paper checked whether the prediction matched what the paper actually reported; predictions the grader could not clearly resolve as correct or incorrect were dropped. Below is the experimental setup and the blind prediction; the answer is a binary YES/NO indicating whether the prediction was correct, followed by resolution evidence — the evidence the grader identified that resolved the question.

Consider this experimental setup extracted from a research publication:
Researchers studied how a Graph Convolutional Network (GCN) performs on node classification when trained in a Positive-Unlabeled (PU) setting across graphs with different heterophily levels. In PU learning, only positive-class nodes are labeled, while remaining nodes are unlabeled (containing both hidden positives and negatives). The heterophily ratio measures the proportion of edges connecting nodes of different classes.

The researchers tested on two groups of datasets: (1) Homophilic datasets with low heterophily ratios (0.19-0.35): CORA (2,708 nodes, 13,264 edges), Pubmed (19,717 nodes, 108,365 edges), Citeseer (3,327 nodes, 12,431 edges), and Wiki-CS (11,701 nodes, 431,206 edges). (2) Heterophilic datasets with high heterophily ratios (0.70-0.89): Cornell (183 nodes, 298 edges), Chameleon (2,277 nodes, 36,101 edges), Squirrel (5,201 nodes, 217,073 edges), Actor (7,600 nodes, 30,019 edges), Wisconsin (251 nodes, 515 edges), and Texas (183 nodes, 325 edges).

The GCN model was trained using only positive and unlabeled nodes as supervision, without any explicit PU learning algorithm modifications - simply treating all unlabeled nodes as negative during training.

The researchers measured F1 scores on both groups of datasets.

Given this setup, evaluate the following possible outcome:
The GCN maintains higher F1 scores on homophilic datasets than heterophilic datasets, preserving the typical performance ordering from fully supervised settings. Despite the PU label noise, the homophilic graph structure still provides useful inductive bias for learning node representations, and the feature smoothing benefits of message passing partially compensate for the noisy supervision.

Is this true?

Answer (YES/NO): YES